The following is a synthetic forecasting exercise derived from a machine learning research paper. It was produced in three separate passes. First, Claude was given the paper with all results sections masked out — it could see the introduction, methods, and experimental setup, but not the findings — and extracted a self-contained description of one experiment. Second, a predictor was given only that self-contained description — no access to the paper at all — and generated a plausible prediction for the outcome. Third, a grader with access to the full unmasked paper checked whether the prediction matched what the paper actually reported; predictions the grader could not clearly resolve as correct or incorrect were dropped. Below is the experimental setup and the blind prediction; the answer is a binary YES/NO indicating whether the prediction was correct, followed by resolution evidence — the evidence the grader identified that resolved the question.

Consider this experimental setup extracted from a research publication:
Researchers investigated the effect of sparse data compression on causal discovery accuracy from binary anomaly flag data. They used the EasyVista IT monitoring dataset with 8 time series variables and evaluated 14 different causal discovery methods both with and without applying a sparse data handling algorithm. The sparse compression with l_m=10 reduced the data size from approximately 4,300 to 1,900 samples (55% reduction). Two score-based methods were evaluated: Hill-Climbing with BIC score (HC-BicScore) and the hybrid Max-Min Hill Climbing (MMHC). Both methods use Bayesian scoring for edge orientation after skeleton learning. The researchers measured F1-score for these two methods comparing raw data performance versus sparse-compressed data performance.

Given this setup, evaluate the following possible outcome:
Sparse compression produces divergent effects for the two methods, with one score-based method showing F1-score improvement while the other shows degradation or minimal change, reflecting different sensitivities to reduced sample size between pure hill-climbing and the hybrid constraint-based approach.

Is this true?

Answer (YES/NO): NO